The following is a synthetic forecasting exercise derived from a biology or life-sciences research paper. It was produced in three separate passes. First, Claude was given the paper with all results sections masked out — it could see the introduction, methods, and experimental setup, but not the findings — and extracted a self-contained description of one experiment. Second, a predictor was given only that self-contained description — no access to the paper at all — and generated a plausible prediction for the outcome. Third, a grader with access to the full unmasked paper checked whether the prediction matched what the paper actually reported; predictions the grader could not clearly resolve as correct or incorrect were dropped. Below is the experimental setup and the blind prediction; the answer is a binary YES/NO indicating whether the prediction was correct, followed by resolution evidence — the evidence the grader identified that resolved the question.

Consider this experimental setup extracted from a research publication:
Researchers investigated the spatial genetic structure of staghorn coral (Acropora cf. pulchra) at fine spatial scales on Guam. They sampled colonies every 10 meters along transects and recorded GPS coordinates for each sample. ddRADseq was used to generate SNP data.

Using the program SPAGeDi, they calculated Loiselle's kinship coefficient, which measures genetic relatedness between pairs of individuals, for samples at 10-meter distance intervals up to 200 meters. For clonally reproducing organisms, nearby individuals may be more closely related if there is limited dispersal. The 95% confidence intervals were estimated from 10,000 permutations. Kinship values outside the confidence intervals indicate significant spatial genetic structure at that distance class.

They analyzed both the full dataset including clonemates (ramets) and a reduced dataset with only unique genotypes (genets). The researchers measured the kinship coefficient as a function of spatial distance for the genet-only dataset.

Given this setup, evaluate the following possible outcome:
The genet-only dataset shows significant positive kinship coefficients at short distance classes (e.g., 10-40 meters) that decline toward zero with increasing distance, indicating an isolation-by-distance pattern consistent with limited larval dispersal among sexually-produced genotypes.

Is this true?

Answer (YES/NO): NO